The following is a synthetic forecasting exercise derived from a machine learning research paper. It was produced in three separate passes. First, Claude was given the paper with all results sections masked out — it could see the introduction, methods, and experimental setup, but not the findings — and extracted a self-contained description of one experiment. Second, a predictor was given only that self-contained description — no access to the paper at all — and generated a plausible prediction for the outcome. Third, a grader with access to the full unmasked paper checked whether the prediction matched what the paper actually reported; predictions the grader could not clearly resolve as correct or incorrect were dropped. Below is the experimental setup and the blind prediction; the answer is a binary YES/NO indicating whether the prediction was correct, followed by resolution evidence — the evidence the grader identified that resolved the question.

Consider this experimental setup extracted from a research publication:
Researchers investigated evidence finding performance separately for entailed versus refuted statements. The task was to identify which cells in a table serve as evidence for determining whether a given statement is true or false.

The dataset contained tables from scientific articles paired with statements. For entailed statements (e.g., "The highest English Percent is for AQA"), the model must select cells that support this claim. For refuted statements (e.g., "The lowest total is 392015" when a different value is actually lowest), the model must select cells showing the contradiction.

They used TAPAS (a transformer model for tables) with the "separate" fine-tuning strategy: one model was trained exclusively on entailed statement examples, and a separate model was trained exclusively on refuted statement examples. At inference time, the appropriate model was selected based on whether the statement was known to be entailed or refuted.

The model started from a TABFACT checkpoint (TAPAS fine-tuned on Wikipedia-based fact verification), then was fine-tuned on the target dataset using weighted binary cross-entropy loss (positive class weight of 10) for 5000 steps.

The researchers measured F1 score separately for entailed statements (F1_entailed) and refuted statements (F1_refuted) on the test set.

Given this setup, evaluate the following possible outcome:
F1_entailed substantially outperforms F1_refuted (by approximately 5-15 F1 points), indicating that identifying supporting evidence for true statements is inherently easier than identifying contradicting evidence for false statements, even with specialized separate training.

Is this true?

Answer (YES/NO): NO